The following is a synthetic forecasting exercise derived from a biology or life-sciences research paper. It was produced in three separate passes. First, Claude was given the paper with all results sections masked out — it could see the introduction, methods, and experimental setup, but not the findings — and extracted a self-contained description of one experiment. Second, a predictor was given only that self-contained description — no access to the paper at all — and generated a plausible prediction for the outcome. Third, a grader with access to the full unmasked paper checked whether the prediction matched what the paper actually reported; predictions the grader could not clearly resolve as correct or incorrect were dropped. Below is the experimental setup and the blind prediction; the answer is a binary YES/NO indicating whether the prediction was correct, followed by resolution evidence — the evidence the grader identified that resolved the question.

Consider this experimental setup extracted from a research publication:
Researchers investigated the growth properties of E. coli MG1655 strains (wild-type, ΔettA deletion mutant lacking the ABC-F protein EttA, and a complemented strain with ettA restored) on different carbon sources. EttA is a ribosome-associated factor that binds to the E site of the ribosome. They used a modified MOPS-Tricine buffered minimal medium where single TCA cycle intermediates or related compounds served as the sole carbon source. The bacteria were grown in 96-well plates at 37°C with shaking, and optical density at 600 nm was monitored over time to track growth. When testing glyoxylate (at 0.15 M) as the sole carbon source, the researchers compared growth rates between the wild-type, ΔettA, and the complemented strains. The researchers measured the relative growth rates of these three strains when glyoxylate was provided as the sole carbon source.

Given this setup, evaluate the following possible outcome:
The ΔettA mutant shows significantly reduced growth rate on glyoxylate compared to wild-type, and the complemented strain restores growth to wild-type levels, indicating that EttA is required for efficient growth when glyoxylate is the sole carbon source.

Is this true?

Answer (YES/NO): NO